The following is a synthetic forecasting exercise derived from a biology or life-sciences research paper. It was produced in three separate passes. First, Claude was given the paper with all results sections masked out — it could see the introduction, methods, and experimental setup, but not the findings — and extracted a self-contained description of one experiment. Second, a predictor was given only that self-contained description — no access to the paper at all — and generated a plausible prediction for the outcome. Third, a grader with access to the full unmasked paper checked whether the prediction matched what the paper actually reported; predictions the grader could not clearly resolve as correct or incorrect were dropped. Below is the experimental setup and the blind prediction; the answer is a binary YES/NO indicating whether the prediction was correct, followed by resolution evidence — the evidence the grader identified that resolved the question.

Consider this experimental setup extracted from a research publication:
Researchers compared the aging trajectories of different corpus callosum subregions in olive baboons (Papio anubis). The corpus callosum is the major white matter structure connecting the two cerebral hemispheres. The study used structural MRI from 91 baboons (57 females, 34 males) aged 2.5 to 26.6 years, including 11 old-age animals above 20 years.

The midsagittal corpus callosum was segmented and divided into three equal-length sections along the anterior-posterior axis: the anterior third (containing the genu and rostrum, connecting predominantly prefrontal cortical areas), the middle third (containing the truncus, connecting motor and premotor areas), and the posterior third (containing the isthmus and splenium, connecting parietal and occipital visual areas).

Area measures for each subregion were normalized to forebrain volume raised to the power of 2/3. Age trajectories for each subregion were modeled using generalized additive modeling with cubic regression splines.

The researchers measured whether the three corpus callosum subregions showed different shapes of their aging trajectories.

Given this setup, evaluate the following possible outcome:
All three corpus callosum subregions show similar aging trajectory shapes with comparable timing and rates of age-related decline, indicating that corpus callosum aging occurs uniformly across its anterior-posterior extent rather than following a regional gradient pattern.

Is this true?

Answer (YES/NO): NO